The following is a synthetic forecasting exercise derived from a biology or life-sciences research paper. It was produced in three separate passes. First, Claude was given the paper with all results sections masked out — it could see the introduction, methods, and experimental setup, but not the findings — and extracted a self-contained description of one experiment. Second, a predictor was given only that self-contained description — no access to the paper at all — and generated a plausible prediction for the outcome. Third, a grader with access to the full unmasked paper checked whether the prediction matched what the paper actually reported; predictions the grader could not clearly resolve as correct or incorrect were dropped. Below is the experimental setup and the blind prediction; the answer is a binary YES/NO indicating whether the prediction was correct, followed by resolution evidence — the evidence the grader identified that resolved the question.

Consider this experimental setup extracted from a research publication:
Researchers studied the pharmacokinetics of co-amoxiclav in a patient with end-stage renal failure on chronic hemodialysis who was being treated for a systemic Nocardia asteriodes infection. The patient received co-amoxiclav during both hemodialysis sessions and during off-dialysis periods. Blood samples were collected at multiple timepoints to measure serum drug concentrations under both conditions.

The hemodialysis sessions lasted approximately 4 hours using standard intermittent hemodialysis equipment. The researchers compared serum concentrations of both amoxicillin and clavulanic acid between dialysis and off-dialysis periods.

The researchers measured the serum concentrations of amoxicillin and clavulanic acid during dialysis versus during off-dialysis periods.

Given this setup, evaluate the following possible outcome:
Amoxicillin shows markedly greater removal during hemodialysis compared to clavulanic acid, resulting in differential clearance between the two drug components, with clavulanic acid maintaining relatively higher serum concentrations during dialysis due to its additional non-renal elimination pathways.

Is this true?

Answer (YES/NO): NO